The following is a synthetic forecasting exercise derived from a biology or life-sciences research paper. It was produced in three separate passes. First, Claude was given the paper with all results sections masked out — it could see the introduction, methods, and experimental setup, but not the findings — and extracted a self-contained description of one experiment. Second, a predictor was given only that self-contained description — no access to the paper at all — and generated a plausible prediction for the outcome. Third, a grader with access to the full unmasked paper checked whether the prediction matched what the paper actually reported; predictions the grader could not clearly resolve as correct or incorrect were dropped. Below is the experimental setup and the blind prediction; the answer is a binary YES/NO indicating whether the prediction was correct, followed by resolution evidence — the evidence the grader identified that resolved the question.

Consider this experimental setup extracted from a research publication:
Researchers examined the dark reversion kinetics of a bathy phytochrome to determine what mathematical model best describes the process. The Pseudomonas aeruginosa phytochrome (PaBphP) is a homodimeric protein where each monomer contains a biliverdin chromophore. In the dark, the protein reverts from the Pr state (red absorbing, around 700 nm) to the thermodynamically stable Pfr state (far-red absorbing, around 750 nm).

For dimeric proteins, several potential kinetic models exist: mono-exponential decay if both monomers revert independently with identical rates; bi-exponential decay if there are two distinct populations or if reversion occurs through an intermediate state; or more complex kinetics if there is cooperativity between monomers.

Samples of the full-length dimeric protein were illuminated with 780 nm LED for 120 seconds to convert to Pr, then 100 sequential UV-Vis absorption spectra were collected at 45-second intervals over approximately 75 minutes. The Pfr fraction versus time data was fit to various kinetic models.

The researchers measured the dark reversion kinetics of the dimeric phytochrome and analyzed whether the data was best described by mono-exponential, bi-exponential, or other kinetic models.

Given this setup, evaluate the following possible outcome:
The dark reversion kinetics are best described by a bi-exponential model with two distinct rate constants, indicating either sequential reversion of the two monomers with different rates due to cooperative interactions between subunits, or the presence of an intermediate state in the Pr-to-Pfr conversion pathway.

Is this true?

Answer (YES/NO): YES